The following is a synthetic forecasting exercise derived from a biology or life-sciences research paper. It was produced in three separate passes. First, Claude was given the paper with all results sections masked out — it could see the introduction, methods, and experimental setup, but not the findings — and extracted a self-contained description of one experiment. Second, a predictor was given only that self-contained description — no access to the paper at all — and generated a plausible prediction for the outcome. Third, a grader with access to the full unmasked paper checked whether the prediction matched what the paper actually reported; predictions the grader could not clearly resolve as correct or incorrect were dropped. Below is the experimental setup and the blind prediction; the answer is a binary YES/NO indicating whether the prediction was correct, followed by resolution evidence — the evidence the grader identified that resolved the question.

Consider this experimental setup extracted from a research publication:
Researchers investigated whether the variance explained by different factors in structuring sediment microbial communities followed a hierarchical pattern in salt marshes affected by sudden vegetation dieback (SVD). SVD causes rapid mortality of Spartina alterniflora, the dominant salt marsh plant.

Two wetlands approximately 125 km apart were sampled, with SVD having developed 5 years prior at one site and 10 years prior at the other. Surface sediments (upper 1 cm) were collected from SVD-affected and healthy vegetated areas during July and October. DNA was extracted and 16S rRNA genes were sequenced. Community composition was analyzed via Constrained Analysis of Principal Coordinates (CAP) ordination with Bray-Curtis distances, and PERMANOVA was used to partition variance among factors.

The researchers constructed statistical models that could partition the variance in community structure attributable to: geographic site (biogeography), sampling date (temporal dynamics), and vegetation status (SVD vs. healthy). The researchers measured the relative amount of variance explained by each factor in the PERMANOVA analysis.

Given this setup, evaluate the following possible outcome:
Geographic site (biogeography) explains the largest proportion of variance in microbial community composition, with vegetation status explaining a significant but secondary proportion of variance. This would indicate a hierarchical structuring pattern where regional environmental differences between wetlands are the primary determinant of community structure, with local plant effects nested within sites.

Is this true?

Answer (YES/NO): YES